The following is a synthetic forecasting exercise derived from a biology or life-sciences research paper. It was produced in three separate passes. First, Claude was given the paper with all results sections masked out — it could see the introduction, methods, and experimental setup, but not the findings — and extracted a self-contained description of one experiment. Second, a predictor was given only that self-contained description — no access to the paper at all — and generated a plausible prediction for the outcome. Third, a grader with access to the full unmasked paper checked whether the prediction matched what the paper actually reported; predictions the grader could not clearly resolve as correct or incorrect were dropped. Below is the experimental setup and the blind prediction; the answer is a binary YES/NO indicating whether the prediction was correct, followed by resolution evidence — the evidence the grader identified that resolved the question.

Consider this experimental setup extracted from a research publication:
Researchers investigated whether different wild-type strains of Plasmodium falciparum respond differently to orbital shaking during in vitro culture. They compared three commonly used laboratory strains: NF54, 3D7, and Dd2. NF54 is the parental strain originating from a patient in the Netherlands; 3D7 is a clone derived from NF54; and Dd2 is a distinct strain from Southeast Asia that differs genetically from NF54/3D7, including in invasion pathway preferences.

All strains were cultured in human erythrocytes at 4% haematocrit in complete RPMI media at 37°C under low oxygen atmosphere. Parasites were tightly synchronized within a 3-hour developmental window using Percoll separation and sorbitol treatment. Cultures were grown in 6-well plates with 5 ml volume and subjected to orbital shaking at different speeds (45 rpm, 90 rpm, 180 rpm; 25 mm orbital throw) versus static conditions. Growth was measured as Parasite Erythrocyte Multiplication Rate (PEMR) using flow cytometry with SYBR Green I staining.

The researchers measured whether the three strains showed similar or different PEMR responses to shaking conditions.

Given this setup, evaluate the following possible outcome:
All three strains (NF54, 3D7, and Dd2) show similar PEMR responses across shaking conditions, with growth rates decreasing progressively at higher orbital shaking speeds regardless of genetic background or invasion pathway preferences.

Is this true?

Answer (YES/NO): NO